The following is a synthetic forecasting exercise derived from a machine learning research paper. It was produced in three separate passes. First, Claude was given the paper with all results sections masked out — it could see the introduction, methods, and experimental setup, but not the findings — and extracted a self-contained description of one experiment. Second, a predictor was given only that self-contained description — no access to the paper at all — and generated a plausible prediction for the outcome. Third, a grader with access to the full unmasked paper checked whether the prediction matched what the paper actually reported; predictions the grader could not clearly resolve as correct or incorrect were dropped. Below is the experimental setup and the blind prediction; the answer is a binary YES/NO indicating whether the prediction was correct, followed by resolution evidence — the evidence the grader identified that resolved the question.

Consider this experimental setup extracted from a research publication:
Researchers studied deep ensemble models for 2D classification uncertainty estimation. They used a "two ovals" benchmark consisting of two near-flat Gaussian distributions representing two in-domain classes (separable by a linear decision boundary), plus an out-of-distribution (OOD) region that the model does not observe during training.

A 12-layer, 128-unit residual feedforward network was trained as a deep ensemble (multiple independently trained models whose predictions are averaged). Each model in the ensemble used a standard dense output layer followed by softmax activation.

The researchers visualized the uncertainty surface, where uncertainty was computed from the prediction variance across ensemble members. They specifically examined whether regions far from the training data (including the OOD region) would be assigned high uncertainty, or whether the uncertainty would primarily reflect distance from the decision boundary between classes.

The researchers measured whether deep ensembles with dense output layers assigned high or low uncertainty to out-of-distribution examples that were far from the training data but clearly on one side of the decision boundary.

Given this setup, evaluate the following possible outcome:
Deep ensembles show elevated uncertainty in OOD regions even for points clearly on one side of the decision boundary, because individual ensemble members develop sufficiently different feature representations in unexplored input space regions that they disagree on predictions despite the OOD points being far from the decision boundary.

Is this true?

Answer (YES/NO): NO